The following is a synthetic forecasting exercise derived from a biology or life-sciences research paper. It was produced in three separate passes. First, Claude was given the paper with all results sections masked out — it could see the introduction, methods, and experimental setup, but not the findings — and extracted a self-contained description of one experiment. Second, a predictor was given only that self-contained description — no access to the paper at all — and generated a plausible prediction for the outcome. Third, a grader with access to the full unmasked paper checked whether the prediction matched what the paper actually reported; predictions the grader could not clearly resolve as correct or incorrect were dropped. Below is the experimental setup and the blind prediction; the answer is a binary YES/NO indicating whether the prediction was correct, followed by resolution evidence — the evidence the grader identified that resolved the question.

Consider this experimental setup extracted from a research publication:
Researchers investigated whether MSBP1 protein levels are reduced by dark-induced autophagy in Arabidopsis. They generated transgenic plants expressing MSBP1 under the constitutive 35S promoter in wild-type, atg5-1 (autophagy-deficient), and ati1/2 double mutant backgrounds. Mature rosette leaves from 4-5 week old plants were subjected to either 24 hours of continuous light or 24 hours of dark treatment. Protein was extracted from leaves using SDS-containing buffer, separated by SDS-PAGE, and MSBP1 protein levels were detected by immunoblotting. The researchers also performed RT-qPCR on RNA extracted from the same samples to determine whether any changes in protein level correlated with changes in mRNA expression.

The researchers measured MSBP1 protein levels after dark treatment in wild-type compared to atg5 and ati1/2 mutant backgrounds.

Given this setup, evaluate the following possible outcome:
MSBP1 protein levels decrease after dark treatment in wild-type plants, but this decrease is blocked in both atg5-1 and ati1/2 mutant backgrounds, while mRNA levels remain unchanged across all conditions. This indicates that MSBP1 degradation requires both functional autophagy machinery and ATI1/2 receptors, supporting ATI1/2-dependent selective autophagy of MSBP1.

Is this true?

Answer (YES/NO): NO